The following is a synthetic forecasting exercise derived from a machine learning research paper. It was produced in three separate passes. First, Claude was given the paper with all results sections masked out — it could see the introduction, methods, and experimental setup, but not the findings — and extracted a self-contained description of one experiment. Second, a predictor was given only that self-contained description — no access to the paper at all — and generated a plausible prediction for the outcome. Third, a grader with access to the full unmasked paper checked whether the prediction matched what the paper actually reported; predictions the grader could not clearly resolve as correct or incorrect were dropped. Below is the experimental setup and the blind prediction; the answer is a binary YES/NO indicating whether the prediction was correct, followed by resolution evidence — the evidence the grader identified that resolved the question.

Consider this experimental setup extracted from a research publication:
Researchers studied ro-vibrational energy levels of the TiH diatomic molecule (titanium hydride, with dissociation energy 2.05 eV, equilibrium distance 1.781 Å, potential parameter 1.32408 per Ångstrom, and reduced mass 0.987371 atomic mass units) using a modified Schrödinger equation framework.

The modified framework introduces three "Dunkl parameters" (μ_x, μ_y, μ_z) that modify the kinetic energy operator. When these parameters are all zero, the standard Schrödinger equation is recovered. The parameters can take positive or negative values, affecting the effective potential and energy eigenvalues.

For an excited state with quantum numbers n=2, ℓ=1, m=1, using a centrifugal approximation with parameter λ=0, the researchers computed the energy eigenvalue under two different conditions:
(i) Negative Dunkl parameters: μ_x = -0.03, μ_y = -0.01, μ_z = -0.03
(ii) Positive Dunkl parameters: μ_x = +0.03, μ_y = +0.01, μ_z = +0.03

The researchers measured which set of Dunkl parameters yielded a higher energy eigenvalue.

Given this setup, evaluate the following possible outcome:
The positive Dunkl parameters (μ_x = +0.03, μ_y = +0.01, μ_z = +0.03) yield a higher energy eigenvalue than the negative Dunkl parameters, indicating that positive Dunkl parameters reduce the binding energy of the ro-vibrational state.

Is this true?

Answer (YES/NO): YES